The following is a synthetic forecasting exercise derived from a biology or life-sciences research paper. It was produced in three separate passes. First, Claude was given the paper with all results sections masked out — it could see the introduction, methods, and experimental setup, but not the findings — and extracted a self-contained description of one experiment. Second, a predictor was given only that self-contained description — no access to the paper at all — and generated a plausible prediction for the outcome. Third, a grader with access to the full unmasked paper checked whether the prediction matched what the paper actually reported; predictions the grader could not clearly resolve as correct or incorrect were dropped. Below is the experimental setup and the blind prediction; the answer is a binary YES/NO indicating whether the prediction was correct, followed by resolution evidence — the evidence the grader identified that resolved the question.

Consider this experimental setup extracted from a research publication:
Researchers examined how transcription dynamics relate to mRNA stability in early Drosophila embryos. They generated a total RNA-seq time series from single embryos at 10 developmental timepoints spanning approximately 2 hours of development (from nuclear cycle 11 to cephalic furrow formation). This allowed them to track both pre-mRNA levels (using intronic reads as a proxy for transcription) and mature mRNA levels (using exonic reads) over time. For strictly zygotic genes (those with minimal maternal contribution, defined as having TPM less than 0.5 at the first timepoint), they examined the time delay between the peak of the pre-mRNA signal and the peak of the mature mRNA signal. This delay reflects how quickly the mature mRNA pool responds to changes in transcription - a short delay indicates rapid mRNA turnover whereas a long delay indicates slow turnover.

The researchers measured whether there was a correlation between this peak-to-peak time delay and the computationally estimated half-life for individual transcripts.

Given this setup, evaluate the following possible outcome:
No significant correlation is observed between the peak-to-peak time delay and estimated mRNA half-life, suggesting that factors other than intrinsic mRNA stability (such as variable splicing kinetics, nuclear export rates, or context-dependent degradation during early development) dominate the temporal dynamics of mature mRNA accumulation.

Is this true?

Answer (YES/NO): NO